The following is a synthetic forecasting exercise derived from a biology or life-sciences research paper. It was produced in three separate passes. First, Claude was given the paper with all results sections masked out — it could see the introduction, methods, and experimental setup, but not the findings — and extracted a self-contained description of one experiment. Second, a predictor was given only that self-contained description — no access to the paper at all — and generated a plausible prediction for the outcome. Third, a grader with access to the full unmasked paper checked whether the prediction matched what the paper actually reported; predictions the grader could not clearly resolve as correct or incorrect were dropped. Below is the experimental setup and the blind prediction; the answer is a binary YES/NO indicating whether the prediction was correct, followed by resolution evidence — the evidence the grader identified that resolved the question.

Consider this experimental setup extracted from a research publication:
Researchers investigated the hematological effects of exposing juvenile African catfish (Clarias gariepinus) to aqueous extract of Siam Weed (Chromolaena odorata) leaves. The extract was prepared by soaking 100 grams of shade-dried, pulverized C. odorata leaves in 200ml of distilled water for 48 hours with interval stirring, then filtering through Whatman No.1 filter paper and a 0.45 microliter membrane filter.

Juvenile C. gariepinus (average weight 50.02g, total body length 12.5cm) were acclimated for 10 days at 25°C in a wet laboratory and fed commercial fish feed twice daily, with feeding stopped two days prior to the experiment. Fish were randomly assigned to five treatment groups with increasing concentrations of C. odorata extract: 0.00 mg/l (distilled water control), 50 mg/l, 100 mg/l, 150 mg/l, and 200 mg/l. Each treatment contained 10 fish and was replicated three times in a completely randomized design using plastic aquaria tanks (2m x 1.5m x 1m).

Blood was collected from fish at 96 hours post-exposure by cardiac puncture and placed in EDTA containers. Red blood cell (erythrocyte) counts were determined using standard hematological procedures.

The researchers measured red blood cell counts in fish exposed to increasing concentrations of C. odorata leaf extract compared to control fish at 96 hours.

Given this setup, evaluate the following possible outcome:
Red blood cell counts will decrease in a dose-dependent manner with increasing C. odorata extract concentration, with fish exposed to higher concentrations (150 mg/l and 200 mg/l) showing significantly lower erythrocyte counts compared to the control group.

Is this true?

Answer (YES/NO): YES